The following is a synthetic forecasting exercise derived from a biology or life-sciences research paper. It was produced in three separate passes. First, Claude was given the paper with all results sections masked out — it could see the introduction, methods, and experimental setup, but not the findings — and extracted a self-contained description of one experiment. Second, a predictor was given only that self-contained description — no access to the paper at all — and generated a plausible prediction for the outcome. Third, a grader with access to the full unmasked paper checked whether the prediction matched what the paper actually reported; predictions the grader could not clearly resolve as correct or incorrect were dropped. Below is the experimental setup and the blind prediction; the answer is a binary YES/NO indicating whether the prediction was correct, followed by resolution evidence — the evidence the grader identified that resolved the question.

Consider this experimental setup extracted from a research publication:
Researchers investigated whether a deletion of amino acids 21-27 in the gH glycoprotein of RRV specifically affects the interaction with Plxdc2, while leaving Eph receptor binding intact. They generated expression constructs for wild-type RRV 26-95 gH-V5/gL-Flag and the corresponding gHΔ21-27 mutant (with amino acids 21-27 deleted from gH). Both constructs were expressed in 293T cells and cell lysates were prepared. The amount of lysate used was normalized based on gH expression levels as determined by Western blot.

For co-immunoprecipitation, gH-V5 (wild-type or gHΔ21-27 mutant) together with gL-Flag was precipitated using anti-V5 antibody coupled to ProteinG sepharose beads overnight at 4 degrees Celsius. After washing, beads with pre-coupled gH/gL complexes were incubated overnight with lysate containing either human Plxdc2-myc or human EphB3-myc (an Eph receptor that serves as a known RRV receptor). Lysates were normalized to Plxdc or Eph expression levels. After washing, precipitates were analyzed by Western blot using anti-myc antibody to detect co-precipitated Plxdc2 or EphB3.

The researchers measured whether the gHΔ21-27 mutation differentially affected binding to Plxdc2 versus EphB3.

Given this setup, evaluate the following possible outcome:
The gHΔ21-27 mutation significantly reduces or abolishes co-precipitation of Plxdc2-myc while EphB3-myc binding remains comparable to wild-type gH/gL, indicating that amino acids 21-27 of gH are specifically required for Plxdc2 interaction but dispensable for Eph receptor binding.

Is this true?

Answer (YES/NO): YES